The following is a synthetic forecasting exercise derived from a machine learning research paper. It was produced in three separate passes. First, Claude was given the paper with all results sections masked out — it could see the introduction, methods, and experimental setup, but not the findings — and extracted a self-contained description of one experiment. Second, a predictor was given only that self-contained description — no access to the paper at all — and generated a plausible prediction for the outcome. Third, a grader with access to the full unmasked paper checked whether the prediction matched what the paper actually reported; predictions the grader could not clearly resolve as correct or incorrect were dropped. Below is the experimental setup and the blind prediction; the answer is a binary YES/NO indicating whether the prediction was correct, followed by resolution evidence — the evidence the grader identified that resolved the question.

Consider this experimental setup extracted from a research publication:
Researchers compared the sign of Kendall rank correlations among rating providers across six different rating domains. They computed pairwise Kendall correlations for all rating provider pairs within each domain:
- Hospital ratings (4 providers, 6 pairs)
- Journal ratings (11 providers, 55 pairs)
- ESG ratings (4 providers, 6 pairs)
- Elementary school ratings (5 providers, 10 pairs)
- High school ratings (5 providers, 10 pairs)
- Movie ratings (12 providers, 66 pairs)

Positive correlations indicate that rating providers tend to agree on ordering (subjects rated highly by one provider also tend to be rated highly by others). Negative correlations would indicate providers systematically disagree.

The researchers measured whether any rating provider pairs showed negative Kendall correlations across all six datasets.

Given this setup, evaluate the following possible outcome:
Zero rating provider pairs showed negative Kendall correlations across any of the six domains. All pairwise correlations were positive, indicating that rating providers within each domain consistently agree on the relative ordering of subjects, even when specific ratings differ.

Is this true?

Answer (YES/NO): YES